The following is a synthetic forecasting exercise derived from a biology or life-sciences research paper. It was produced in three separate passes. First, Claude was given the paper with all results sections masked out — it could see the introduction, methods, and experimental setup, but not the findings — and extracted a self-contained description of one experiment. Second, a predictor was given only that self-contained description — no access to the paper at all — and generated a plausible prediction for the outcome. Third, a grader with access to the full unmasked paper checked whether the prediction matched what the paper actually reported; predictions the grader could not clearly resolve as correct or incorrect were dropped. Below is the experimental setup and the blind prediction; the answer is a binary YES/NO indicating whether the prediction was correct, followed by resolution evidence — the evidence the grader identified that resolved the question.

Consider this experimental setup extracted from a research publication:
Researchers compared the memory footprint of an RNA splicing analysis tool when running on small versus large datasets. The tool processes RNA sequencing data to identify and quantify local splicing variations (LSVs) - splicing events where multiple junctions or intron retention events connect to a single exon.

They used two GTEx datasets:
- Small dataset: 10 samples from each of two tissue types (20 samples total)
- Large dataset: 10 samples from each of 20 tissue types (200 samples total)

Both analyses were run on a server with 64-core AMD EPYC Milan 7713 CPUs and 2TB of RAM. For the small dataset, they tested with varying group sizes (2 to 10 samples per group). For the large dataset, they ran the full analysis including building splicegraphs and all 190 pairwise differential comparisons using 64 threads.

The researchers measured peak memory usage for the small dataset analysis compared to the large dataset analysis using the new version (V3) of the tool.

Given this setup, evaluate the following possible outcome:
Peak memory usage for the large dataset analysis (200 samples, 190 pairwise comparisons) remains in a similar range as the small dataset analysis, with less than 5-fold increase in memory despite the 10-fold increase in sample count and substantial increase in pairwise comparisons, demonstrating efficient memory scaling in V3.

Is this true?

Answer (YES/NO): YES